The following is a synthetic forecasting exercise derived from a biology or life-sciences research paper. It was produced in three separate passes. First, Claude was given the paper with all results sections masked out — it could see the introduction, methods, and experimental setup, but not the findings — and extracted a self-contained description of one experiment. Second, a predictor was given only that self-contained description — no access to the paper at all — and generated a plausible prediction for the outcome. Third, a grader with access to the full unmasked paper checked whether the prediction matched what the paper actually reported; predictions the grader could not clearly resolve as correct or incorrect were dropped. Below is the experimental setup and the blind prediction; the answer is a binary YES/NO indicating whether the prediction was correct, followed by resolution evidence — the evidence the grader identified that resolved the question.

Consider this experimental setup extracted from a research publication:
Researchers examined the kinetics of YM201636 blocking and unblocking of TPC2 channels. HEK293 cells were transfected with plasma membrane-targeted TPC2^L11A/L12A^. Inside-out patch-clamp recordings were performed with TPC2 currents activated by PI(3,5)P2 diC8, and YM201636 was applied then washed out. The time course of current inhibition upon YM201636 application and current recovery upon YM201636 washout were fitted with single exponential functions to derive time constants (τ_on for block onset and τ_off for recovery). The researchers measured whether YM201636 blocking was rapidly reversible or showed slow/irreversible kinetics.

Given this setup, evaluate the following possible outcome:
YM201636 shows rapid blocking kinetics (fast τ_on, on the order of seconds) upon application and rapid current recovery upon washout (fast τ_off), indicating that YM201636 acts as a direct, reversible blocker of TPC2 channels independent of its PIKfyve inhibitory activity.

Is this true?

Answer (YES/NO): NO